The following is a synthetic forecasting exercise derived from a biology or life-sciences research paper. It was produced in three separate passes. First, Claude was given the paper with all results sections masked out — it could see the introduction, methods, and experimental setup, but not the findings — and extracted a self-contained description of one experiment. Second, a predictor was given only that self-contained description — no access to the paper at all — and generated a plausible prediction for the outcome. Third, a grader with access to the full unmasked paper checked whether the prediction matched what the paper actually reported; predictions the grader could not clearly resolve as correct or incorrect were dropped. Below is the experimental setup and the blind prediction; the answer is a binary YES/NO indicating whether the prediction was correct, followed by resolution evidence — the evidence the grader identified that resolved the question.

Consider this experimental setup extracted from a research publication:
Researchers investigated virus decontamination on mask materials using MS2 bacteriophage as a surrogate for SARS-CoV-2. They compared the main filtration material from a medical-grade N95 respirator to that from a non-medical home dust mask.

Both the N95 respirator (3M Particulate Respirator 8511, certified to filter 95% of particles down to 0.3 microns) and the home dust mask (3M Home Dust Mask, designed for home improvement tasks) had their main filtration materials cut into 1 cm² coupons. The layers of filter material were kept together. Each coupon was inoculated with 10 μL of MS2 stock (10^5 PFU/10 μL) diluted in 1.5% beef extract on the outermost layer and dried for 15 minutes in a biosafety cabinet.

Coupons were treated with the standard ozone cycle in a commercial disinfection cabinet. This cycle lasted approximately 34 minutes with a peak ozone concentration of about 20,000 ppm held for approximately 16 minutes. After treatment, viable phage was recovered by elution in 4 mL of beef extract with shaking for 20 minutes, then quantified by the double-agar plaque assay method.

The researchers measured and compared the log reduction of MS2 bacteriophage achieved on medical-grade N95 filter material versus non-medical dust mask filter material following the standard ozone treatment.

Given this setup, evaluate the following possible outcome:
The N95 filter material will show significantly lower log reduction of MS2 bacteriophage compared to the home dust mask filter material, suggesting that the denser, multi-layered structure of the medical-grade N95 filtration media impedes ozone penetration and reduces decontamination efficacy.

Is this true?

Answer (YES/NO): YES